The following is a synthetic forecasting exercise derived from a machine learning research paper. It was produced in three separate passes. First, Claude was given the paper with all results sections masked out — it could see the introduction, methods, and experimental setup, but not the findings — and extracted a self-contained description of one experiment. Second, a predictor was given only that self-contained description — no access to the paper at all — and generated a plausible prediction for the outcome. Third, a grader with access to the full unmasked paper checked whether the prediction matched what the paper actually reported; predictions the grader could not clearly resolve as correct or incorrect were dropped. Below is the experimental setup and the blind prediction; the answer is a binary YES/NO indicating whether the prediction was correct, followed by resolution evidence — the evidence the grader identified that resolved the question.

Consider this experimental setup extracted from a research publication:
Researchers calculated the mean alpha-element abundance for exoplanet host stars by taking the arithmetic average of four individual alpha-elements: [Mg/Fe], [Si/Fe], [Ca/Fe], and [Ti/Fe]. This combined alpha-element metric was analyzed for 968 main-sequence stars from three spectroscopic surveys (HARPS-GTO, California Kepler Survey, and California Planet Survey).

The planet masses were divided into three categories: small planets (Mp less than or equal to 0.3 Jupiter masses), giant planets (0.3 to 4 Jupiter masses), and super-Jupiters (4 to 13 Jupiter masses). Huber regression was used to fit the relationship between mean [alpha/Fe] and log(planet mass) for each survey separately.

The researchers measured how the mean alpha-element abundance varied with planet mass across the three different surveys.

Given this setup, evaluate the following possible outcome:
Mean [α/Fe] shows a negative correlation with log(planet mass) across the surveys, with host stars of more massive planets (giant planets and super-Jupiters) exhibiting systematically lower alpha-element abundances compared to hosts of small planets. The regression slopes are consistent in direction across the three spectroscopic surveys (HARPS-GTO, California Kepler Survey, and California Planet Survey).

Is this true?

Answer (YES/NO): YES